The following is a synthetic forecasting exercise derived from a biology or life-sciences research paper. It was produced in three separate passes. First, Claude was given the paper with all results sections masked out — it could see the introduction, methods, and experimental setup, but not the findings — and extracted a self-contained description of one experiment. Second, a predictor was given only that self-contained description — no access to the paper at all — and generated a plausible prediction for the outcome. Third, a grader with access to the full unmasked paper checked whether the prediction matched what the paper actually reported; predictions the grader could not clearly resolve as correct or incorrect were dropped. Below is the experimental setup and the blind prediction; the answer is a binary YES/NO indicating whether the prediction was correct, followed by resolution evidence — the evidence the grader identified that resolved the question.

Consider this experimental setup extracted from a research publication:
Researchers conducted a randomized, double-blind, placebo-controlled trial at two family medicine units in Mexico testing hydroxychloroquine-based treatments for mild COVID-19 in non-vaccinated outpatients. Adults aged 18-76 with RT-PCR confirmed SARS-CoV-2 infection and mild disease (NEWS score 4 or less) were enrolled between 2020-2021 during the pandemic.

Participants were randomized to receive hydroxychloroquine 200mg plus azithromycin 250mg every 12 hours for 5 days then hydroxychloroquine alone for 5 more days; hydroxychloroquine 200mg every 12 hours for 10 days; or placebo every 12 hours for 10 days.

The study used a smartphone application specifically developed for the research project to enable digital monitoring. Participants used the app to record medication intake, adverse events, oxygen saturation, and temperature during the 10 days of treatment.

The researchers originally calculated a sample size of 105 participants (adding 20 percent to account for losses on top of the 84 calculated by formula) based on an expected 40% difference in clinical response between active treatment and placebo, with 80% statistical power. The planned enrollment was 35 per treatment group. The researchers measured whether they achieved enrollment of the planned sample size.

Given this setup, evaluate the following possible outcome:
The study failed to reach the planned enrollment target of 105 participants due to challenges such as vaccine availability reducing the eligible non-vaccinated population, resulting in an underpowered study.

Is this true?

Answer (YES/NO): NO